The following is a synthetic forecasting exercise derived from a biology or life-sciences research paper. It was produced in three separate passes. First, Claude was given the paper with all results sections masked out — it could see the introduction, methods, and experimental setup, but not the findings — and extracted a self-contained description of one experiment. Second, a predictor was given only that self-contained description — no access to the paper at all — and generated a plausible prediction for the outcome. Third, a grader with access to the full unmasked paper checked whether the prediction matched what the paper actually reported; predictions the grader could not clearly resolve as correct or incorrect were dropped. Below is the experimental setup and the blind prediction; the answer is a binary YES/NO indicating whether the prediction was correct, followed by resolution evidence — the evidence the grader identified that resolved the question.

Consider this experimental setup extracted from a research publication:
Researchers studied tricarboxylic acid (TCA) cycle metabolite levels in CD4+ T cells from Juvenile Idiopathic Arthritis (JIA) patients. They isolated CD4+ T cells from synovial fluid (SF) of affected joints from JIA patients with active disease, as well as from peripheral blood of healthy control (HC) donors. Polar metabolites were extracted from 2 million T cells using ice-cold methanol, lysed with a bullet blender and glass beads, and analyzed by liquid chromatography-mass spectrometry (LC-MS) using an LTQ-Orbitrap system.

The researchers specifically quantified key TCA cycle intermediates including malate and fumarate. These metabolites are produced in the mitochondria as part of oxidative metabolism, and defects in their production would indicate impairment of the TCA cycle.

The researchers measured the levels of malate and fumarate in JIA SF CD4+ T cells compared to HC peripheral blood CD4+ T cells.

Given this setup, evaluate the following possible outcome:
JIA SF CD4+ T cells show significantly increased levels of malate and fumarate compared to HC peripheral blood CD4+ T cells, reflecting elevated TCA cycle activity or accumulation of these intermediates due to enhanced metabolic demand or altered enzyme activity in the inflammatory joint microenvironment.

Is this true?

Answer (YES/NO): NO